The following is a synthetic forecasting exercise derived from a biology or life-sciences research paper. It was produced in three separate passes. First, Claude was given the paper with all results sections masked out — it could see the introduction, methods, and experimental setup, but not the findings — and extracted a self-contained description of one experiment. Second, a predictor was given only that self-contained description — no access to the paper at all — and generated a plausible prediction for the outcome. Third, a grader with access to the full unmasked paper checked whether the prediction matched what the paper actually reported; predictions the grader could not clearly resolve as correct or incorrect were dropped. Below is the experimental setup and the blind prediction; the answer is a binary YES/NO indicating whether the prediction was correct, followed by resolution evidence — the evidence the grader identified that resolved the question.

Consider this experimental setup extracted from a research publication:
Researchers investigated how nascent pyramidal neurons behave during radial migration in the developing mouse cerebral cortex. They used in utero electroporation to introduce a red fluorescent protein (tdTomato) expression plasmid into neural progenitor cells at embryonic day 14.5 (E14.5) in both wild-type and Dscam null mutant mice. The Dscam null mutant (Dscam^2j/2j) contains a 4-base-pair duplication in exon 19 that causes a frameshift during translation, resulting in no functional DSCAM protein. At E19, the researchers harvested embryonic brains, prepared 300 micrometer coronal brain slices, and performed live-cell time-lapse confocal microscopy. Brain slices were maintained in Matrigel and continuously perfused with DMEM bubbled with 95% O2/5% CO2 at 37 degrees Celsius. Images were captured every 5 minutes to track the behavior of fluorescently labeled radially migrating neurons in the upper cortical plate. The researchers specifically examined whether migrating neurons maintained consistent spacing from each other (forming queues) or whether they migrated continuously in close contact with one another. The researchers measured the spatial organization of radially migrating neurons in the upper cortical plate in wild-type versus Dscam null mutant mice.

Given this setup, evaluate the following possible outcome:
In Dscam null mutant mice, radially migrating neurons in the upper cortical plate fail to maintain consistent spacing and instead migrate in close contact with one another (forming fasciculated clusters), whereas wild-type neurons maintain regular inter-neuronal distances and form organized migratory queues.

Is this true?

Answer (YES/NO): YES